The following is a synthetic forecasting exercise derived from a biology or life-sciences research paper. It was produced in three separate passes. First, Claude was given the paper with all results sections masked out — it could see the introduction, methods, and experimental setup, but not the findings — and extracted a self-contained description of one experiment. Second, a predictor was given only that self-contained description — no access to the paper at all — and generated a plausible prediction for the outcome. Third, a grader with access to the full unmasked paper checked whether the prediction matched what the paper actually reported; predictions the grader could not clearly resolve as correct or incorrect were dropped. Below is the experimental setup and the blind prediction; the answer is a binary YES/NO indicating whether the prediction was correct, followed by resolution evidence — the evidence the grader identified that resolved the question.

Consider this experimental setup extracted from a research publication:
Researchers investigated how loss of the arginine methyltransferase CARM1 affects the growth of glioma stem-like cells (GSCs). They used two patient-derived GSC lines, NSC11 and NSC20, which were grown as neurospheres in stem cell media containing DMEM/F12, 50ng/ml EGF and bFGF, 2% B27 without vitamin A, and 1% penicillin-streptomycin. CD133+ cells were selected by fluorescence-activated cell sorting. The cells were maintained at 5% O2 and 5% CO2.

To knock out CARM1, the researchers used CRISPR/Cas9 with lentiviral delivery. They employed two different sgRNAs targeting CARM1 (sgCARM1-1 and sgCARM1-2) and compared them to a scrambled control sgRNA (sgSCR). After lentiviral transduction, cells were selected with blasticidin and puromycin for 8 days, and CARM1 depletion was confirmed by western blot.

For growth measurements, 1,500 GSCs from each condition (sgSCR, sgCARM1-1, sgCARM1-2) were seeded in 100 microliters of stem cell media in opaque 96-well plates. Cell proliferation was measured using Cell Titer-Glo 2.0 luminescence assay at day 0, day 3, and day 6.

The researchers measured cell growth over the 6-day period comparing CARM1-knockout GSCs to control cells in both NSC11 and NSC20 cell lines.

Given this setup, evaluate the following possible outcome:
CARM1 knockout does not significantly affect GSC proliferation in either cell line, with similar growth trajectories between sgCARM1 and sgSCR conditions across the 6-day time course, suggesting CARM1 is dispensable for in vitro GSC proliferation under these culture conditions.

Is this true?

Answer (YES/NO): NO